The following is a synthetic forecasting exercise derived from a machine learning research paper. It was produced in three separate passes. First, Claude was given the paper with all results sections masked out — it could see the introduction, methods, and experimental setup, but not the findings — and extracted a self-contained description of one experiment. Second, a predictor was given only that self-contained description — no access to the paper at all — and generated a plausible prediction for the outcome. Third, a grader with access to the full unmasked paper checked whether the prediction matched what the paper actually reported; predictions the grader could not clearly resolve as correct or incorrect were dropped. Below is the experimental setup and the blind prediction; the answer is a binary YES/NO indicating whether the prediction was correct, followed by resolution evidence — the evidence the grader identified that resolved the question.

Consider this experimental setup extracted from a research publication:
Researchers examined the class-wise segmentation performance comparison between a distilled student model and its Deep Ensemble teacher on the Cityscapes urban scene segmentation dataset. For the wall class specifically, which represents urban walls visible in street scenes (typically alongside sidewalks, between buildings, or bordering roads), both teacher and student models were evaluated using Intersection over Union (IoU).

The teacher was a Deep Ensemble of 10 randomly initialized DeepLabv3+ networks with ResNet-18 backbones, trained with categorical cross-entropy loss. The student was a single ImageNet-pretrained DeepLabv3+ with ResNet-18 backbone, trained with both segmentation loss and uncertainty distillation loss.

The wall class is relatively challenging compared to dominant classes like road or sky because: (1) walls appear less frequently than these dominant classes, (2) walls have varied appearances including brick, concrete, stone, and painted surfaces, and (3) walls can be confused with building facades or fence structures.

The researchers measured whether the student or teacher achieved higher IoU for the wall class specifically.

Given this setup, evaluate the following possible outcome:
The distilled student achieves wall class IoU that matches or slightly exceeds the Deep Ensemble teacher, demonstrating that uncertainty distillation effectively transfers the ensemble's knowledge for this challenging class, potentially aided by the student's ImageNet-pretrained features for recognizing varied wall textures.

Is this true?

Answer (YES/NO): NO